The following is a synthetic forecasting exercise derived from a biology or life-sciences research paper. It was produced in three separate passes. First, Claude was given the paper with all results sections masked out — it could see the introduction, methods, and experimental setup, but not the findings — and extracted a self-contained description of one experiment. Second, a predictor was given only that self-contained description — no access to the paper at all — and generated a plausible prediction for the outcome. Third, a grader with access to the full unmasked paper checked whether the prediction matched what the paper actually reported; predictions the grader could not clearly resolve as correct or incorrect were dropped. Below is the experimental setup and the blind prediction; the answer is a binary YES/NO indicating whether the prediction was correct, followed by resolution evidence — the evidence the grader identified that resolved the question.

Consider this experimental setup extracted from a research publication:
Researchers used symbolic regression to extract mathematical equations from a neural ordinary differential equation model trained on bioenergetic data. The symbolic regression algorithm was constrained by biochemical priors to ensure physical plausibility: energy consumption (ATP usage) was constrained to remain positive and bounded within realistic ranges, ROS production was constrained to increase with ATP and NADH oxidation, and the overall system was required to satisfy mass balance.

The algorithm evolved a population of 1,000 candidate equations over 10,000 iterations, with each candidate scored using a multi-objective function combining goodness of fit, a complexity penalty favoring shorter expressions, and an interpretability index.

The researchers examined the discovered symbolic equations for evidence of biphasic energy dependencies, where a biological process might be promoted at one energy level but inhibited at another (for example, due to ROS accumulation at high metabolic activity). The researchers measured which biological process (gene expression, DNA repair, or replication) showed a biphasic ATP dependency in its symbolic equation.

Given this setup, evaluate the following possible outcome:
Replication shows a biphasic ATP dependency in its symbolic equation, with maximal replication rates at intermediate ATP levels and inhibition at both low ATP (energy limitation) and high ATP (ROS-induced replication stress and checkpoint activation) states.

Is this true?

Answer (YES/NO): NO